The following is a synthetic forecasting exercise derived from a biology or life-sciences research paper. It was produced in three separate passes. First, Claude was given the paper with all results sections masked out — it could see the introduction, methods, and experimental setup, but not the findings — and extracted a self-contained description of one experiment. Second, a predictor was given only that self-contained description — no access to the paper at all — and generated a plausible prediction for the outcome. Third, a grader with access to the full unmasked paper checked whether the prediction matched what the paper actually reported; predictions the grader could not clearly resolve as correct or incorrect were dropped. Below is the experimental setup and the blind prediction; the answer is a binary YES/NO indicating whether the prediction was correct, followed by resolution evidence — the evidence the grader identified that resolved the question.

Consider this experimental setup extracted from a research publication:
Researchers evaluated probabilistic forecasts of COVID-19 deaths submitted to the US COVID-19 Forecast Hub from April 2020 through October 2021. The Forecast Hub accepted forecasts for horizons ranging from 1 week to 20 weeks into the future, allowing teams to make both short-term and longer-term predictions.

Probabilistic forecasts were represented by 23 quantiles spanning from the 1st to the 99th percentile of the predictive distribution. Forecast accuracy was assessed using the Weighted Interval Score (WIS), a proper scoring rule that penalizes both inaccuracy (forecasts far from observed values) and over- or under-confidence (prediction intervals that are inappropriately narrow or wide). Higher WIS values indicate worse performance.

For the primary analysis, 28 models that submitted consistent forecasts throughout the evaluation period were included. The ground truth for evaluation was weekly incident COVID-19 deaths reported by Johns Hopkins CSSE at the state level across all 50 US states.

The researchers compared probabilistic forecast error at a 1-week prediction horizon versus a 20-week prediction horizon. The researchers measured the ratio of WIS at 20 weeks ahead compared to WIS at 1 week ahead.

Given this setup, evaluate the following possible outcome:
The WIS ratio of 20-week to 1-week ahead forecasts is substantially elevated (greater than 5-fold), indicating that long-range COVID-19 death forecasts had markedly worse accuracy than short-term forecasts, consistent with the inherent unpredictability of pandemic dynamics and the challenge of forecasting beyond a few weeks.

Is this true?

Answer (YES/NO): NO